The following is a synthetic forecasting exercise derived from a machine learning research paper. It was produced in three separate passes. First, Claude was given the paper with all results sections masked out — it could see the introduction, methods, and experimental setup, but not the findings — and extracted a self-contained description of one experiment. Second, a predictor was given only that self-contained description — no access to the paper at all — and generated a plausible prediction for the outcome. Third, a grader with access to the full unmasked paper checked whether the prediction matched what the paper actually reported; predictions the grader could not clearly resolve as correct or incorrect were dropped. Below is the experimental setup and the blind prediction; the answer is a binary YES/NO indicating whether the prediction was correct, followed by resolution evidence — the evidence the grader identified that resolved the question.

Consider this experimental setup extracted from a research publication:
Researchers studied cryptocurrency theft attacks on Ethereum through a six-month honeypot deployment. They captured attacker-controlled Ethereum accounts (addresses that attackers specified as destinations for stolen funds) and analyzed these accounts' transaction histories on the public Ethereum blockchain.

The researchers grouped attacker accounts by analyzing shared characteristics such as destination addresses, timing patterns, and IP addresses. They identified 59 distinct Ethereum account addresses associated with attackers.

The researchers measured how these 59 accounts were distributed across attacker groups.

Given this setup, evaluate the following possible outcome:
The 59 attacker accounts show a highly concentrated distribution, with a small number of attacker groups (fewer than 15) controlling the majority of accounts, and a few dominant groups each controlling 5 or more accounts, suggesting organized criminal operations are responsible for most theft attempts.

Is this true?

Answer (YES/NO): NO